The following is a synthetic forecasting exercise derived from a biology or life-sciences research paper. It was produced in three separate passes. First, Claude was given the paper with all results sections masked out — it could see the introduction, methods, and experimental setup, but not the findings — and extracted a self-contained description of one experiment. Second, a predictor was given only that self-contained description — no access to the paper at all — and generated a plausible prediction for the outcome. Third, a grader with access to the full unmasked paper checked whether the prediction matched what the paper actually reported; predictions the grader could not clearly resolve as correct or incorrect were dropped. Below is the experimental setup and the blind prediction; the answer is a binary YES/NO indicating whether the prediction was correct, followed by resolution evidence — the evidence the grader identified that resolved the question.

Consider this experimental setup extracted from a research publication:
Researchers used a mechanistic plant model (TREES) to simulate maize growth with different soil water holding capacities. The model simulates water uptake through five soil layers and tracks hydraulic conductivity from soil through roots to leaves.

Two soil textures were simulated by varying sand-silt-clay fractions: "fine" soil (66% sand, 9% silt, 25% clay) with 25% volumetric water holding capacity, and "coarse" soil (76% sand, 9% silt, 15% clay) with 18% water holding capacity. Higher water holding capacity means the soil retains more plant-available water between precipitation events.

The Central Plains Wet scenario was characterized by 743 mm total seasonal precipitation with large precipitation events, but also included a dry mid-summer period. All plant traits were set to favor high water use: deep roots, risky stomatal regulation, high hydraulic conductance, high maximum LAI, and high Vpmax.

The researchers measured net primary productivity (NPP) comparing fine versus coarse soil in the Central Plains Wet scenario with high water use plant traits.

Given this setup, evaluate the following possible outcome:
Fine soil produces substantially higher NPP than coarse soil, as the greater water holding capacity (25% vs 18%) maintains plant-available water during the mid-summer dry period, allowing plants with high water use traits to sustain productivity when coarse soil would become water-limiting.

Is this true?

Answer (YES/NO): YES